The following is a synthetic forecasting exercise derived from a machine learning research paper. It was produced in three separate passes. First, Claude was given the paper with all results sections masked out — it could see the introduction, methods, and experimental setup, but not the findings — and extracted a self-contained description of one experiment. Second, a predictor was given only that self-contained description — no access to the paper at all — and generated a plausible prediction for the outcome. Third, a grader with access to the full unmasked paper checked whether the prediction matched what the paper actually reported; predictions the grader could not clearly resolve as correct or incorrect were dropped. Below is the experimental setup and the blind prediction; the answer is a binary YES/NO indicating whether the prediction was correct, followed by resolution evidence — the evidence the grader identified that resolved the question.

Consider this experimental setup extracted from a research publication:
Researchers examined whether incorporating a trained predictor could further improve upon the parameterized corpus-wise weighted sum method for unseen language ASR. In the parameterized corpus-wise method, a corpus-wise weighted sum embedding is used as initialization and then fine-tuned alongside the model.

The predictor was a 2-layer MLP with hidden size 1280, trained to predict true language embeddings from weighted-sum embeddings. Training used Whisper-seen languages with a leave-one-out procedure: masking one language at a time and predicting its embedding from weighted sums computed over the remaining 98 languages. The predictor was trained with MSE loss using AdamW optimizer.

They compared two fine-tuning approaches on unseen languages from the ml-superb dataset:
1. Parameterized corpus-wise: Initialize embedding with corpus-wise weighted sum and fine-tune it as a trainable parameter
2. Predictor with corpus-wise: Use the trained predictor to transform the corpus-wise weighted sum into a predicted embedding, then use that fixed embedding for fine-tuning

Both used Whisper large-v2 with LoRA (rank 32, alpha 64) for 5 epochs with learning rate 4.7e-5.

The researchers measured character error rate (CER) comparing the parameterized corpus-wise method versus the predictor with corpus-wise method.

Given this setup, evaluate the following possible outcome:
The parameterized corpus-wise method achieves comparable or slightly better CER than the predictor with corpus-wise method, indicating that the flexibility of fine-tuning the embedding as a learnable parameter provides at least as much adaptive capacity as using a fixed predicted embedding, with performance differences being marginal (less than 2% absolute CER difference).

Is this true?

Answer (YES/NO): NO